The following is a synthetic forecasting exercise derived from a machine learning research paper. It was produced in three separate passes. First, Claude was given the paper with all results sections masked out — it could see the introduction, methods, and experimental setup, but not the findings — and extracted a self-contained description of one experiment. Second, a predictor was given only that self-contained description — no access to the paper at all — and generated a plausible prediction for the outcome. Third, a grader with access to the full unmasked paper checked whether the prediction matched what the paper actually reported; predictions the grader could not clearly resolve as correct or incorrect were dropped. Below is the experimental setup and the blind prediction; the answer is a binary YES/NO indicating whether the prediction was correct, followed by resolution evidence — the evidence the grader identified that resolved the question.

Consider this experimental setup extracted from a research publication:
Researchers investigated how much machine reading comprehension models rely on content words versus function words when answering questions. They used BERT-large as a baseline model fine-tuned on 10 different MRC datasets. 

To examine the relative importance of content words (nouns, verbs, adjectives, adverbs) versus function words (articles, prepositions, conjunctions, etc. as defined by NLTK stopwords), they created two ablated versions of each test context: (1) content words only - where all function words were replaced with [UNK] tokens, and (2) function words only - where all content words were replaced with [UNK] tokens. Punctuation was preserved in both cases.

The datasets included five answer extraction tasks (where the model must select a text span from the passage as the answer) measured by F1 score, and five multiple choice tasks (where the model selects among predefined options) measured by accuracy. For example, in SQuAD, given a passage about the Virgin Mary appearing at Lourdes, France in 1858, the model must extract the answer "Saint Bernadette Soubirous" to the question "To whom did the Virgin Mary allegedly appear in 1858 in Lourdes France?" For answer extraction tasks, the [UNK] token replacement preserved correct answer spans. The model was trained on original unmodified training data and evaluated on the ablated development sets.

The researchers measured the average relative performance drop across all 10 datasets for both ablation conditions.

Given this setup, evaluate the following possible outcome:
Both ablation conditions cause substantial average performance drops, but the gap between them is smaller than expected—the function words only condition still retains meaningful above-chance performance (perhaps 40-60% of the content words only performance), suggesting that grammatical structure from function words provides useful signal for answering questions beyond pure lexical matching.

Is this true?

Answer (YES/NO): NO